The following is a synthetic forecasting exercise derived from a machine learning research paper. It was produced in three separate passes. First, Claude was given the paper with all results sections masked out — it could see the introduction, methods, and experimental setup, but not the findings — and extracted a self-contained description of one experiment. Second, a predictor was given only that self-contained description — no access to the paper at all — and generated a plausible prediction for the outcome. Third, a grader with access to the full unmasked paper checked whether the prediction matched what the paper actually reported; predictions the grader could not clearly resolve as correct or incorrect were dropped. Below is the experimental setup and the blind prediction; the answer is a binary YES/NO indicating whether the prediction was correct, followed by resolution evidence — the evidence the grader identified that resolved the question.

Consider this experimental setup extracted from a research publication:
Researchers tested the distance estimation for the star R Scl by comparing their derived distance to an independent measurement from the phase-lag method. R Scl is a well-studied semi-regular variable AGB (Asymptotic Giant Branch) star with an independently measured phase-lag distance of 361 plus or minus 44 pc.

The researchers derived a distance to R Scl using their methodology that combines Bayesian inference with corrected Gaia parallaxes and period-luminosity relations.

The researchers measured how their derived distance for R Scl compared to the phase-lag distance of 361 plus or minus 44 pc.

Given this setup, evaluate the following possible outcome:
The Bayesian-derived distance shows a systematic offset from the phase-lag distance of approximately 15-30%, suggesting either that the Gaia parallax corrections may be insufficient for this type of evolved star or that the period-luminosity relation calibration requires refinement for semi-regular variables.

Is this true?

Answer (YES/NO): NO